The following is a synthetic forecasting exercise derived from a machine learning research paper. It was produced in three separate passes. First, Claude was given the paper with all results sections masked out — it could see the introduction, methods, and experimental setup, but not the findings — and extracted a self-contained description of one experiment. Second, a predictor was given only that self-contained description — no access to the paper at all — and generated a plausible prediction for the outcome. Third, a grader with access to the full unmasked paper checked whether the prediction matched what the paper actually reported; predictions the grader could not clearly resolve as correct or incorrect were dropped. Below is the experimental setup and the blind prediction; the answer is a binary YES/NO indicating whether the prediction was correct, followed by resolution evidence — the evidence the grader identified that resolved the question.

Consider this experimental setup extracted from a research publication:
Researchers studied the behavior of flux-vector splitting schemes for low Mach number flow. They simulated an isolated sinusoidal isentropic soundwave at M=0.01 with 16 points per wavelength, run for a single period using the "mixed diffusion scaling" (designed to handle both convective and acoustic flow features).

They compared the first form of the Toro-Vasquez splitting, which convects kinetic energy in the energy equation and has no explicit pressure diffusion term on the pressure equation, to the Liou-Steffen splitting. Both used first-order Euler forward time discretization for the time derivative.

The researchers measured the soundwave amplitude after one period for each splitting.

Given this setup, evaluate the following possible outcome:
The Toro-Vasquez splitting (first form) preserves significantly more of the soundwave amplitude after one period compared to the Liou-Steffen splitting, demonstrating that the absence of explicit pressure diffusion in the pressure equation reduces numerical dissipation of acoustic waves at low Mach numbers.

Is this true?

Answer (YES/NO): NO